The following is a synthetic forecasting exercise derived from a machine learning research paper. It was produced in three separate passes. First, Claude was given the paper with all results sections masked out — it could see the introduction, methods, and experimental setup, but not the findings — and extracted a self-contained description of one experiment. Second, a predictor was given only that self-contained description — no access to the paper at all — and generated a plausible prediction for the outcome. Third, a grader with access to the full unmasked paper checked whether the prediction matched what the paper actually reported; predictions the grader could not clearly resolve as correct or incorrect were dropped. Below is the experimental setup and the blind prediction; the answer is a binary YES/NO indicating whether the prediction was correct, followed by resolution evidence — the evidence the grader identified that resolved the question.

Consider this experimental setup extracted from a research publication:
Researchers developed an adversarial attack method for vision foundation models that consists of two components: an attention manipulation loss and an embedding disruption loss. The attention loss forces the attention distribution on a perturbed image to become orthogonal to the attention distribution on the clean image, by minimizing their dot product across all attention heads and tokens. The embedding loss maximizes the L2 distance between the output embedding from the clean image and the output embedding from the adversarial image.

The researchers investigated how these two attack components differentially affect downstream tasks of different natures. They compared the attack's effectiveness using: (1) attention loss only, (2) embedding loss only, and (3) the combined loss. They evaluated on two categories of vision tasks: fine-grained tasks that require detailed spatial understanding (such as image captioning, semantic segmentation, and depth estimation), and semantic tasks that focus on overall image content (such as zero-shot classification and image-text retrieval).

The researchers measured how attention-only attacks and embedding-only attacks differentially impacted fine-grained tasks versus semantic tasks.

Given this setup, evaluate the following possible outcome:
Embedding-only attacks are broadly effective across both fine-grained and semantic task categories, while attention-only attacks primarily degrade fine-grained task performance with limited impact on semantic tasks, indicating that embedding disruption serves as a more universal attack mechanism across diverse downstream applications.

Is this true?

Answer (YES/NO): NO